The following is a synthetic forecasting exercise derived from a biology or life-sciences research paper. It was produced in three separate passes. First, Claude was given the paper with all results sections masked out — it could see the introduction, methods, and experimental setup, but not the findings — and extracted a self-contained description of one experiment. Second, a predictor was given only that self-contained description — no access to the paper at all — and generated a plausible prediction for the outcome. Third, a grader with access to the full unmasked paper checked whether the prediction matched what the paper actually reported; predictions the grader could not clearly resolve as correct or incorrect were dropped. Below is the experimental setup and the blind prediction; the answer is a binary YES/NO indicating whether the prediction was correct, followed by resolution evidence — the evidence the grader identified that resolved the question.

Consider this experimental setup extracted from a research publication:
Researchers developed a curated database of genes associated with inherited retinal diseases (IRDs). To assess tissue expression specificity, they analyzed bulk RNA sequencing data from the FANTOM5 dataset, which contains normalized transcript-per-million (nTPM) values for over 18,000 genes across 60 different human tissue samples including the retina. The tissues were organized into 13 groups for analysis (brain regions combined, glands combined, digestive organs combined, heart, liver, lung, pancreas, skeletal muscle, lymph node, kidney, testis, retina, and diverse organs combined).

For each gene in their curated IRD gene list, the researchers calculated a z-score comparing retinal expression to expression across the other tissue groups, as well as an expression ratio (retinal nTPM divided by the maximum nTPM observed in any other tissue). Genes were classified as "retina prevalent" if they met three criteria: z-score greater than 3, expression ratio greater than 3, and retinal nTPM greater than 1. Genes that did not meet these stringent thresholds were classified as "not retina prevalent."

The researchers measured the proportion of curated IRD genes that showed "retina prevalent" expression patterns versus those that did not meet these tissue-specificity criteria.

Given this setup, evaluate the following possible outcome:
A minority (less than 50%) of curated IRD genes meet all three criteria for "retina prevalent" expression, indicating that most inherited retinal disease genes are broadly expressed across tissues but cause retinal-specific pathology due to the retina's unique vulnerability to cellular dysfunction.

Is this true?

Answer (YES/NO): YES